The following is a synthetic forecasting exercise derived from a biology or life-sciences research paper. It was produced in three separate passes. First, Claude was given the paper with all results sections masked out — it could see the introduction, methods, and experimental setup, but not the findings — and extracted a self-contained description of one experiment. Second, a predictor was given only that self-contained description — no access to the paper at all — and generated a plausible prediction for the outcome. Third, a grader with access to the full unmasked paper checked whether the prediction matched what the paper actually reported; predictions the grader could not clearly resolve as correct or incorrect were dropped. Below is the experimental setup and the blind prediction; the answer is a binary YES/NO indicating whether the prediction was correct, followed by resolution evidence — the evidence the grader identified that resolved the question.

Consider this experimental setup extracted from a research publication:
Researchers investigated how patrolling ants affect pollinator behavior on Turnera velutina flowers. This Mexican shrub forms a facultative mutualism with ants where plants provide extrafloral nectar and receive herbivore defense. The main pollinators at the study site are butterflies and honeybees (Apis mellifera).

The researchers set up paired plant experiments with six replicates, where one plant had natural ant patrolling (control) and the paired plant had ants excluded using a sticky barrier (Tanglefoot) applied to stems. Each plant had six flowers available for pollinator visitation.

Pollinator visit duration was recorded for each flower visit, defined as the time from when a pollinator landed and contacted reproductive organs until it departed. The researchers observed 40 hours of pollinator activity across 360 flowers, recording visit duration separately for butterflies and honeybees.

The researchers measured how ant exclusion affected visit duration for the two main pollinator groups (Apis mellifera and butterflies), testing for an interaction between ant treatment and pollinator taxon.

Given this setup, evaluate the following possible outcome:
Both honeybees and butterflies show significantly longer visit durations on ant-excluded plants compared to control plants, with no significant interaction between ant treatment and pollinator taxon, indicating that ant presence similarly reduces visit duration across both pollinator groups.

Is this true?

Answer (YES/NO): NO